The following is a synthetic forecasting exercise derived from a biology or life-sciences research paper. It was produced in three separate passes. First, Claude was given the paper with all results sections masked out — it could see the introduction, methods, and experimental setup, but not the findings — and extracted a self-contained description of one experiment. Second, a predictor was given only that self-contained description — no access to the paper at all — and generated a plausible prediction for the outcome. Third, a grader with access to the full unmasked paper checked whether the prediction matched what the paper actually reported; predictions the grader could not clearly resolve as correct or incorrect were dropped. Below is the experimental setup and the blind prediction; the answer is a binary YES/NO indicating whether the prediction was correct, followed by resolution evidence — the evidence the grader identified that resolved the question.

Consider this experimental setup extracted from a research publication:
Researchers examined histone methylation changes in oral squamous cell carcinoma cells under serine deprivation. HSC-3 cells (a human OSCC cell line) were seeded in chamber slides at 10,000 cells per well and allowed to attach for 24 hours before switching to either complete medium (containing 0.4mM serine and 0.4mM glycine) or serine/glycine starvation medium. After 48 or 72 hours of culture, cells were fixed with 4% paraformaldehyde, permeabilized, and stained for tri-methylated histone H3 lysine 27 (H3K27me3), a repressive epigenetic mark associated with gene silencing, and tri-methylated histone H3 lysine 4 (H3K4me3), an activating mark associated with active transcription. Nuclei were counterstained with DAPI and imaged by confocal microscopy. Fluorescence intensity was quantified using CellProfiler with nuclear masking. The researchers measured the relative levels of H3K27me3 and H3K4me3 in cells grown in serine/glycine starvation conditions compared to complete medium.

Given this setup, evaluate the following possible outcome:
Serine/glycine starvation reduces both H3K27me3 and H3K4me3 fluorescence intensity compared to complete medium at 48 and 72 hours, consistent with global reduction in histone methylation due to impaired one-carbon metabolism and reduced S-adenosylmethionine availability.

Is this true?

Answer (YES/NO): NO